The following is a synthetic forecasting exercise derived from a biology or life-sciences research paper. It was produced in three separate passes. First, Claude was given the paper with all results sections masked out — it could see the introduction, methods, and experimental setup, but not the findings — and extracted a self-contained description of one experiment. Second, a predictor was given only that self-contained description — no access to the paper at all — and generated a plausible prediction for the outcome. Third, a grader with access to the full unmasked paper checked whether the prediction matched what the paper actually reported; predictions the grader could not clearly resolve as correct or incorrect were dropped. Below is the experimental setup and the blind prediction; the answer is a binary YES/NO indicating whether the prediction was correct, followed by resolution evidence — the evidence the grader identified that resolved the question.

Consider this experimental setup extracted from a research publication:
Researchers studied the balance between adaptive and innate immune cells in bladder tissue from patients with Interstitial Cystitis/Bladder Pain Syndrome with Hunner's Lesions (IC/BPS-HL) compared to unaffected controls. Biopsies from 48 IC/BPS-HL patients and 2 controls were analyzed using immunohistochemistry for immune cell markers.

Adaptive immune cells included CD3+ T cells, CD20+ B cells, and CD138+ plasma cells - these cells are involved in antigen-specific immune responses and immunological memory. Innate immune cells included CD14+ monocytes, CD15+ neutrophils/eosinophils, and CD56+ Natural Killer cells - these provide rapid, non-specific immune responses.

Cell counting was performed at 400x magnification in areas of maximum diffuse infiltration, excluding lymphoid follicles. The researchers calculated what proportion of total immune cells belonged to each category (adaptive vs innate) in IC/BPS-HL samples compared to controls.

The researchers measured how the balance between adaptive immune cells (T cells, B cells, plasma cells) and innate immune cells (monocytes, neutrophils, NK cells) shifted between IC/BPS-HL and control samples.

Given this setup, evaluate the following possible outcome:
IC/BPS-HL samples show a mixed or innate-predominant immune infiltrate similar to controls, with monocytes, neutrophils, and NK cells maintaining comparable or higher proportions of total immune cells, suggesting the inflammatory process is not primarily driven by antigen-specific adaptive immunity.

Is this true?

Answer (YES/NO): NO